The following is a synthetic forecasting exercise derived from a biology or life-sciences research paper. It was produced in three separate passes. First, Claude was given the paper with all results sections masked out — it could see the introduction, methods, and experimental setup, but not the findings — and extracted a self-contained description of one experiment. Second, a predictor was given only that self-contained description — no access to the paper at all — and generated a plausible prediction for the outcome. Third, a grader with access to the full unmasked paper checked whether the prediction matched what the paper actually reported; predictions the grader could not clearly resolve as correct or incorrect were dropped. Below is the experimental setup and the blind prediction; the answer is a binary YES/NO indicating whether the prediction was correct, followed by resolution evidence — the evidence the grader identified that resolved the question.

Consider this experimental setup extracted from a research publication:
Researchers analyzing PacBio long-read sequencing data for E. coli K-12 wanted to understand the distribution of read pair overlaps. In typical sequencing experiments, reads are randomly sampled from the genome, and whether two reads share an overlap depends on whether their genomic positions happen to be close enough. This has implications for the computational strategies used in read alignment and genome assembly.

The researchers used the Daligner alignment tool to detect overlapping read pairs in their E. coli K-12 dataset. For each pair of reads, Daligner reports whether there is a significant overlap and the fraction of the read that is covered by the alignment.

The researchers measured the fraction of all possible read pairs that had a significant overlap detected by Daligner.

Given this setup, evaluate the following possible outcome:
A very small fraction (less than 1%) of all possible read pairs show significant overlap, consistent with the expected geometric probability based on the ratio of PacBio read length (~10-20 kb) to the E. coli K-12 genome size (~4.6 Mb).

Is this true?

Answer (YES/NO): YES